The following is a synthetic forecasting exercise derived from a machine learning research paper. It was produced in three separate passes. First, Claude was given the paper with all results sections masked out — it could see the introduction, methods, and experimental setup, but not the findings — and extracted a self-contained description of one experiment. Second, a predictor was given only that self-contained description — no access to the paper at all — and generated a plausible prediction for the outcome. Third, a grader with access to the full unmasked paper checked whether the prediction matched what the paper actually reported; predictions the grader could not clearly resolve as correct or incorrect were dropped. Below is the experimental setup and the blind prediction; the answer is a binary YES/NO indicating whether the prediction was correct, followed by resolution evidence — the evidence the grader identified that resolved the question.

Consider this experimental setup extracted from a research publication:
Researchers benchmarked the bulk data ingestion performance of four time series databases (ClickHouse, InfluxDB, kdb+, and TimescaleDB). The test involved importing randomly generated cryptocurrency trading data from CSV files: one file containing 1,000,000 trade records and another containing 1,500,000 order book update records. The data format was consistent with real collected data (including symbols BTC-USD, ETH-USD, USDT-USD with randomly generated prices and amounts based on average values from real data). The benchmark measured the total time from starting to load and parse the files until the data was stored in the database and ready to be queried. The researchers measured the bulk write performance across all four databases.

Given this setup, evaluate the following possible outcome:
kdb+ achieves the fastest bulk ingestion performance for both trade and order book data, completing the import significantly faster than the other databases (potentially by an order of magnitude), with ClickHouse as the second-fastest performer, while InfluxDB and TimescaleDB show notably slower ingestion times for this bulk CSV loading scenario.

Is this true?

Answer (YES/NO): NO